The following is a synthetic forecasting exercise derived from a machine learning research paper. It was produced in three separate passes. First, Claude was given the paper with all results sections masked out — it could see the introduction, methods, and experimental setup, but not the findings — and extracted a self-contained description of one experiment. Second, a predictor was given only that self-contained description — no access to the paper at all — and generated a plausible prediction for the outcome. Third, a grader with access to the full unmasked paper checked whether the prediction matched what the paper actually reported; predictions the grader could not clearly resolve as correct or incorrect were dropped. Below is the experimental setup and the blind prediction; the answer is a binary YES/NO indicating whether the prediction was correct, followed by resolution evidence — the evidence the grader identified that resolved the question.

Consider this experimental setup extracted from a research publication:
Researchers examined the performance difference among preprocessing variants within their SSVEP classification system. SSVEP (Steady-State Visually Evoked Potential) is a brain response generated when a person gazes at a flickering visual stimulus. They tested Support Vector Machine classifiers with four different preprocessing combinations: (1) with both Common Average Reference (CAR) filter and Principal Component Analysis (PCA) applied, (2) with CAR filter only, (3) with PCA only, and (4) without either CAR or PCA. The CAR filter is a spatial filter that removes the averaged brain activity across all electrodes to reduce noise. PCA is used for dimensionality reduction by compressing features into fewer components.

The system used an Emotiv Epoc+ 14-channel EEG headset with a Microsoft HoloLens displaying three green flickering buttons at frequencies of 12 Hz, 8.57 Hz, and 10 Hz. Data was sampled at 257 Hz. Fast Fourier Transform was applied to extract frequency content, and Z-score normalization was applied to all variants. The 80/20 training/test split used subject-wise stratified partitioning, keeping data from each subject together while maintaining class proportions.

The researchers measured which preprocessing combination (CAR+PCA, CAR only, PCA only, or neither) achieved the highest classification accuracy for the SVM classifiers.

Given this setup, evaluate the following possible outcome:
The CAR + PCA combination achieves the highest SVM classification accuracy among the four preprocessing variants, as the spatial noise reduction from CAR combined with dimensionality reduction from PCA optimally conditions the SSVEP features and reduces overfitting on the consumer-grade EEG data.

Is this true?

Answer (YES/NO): NO